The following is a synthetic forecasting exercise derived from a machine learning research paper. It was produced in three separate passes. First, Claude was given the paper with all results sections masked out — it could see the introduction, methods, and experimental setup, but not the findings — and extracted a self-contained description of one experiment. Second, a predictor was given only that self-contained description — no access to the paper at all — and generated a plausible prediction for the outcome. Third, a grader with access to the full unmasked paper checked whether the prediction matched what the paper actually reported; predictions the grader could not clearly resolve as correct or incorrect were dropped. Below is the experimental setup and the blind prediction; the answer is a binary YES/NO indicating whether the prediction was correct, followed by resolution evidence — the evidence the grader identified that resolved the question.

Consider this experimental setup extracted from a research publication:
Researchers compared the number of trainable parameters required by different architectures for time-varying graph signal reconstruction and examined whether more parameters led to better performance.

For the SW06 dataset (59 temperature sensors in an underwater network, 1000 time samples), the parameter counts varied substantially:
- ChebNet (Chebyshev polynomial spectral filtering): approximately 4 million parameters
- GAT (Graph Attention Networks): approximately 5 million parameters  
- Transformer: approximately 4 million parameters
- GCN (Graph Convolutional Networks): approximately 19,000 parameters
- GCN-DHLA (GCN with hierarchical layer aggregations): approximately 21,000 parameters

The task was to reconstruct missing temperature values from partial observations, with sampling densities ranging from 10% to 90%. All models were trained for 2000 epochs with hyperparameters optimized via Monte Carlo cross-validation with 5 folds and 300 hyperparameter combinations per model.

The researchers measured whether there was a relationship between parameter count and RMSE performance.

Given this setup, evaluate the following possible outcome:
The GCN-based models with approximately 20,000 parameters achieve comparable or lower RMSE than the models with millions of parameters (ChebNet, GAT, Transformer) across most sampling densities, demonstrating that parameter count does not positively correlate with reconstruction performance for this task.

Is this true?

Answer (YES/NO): YES